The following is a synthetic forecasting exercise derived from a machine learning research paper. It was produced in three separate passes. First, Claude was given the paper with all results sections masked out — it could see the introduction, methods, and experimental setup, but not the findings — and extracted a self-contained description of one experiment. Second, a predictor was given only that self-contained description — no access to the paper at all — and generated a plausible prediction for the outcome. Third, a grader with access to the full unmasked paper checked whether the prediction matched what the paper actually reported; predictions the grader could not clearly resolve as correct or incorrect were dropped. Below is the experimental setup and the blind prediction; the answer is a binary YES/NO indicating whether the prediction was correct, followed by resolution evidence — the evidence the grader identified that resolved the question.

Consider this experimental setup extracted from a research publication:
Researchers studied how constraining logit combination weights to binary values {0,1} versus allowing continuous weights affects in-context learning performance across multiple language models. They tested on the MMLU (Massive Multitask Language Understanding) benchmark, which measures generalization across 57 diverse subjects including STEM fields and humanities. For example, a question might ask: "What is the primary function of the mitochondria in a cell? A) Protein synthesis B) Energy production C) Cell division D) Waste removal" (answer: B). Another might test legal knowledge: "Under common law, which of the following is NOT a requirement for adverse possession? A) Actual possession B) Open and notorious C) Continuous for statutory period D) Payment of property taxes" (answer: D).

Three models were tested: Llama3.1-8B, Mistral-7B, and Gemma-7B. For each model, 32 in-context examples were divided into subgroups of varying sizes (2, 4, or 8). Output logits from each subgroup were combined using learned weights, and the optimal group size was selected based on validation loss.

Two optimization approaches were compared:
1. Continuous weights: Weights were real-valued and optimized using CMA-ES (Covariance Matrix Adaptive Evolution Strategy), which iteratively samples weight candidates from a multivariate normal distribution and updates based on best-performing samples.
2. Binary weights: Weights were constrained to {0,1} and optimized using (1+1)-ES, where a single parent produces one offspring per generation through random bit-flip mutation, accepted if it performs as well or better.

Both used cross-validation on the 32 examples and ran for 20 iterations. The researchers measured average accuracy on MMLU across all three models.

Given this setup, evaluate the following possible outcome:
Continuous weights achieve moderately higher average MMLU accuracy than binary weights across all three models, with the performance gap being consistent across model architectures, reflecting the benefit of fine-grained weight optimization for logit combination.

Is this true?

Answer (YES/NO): NO